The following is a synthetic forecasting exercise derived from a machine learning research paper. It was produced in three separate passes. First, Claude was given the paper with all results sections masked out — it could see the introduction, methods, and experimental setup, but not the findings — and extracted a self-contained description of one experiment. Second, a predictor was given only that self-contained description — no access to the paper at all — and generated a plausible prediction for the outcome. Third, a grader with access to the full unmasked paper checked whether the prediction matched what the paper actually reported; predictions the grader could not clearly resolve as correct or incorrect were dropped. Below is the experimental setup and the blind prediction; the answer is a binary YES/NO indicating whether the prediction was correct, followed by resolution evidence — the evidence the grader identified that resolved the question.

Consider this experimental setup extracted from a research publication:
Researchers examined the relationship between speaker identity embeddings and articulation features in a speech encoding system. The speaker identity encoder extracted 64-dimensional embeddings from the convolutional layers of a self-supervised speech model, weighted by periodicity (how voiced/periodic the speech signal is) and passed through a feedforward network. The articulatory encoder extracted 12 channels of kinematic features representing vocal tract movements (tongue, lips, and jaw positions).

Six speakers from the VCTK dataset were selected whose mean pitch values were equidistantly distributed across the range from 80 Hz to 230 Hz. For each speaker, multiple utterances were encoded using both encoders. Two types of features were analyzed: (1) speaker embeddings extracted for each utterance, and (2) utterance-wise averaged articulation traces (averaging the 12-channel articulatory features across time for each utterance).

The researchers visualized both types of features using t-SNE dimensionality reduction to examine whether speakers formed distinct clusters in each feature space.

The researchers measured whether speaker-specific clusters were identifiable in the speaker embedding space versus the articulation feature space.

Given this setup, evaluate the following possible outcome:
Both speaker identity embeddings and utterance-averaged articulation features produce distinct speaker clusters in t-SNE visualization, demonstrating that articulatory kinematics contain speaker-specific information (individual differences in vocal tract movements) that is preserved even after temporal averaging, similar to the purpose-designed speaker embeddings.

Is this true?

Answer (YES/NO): NO